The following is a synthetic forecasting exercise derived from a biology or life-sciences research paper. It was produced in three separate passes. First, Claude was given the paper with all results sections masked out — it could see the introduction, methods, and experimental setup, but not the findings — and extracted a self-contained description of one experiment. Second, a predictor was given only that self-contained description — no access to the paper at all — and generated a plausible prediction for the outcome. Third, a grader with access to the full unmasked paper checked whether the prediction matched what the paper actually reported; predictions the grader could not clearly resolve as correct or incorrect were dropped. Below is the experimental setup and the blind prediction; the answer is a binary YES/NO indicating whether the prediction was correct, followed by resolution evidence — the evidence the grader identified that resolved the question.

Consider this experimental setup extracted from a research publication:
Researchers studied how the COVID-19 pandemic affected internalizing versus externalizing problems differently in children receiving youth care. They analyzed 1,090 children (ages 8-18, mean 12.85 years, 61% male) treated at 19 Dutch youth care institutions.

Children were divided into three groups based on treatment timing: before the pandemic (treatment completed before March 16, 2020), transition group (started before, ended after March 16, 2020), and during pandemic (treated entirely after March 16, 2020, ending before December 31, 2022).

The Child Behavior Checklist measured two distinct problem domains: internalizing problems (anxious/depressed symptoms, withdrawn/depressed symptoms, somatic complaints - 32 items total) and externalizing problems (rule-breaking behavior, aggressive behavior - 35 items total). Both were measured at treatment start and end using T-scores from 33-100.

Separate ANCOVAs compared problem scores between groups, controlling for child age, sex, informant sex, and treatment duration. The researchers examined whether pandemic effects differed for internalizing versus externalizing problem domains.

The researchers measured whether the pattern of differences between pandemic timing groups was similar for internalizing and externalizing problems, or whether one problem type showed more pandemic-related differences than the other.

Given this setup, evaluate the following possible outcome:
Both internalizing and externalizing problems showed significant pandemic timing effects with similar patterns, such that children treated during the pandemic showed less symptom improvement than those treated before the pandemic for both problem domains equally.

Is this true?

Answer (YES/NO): NO